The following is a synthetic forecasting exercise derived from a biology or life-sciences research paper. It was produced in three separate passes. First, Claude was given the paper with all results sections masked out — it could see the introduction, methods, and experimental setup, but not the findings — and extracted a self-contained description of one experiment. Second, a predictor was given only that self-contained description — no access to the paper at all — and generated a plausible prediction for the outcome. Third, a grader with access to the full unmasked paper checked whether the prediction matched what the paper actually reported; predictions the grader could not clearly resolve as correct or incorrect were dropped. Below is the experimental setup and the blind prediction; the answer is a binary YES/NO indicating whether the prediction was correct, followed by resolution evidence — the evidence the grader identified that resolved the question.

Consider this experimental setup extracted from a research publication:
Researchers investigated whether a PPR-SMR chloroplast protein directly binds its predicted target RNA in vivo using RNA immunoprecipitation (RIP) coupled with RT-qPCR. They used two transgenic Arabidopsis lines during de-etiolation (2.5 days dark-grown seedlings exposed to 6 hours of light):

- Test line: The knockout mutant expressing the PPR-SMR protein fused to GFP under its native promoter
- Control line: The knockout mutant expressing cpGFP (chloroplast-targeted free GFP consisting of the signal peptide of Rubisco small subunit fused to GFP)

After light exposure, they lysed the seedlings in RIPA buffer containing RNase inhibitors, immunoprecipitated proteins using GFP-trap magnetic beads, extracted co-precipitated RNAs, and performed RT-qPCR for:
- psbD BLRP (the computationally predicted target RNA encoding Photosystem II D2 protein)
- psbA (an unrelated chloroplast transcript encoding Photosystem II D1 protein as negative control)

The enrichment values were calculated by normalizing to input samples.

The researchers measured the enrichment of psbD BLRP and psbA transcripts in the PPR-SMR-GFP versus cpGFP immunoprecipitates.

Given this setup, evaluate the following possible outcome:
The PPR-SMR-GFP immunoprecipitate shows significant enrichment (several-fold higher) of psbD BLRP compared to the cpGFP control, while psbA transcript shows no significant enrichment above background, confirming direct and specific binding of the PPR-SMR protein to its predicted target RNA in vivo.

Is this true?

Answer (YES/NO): YES